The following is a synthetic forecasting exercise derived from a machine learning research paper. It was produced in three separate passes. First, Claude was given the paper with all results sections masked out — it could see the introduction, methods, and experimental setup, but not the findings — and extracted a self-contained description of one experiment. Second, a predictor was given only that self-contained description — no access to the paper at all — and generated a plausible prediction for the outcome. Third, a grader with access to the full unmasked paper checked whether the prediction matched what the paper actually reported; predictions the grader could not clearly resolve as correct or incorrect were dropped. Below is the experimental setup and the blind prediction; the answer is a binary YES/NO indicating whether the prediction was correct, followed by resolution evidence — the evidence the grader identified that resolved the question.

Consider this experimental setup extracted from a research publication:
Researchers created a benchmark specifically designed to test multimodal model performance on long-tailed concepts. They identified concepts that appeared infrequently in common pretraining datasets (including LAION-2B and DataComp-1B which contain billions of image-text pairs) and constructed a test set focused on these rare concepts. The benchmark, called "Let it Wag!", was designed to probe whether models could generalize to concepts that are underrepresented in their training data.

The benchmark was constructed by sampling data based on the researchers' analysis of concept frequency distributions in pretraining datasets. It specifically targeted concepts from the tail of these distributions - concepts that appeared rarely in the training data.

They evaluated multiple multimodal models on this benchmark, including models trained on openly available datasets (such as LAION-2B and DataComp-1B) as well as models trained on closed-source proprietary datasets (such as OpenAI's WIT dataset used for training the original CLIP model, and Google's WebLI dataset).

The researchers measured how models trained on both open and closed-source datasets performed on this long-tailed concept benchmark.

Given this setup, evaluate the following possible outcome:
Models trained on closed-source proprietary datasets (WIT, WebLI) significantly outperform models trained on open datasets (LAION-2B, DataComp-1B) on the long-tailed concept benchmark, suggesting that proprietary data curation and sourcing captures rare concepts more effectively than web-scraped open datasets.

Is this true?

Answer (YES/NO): NO